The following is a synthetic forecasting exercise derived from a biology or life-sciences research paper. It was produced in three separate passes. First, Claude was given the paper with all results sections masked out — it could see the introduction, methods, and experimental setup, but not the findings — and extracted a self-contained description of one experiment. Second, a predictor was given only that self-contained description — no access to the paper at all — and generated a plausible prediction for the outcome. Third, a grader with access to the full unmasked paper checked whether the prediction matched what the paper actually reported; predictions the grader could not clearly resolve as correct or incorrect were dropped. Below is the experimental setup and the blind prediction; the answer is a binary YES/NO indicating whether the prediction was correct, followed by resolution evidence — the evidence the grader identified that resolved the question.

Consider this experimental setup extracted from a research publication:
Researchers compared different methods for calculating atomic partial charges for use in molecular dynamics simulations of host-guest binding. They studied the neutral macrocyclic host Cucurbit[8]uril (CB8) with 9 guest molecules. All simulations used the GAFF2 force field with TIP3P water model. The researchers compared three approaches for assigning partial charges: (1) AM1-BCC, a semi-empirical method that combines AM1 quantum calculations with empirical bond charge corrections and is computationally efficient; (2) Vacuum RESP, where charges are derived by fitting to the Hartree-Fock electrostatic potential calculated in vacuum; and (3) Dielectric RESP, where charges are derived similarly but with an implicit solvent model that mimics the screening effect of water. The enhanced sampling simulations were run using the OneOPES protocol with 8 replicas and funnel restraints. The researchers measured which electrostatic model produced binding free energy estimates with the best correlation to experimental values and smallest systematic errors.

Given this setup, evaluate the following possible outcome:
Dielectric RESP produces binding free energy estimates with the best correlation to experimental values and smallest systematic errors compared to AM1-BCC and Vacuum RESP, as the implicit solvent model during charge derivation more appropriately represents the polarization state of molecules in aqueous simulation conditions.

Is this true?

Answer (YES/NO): NO